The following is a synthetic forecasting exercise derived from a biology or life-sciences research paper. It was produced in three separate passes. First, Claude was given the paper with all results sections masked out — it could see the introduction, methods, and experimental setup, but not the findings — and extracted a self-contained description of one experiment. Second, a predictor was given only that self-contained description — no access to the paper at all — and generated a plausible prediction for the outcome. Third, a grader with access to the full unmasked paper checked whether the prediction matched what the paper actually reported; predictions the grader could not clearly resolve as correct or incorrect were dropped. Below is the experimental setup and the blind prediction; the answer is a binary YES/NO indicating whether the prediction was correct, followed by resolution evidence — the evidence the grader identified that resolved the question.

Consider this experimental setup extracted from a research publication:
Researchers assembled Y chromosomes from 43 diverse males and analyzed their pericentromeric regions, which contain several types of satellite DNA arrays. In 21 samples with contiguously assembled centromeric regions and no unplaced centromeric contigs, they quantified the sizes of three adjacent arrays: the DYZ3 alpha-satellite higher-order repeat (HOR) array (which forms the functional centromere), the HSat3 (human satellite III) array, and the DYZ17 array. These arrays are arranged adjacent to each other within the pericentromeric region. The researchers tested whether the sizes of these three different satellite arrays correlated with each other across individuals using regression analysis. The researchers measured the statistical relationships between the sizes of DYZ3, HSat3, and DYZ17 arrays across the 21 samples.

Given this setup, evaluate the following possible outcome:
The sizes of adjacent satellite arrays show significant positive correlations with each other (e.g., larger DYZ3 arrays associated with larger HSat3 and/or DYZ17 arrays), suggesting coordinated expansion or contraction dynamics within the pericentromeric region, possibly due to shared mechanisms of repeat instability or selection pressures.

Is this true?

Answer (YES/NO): NO